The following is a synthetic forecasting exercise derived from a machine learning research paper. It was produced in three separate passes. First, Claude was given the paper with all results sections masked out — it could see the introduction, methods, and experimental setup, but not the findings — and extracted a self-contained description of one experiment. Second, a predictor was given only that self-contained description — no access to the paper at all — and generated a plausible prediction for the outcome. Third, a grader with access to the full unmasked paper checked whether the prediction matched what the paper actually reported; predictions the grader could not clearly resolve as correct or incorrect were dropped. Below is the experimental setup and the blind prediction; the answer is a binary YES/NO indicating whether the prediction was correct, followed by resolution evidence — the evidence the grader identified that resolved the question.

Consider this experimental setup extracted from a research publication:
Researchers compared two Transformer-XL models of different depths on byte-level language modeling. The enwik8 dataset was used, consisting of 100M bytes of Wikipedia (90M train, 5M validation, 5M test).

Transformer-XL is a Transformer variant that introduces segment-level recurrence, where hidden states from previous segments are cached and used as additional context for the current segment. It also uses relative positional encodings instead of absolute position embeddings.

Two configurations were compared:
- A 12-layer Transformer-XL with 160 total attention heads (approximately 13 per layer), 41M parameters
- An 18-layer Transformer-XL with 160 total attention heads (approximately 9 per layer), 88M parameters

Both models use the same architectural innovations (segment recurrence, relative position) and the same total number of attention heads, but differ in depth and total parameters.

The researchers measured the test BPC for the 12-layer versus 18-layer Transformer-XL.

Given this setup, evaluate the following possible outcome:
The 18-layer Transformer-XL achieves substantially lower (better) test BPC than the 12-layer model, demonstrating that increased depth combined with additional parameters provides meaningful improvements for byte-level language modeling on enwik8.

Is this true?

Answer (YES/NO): NO